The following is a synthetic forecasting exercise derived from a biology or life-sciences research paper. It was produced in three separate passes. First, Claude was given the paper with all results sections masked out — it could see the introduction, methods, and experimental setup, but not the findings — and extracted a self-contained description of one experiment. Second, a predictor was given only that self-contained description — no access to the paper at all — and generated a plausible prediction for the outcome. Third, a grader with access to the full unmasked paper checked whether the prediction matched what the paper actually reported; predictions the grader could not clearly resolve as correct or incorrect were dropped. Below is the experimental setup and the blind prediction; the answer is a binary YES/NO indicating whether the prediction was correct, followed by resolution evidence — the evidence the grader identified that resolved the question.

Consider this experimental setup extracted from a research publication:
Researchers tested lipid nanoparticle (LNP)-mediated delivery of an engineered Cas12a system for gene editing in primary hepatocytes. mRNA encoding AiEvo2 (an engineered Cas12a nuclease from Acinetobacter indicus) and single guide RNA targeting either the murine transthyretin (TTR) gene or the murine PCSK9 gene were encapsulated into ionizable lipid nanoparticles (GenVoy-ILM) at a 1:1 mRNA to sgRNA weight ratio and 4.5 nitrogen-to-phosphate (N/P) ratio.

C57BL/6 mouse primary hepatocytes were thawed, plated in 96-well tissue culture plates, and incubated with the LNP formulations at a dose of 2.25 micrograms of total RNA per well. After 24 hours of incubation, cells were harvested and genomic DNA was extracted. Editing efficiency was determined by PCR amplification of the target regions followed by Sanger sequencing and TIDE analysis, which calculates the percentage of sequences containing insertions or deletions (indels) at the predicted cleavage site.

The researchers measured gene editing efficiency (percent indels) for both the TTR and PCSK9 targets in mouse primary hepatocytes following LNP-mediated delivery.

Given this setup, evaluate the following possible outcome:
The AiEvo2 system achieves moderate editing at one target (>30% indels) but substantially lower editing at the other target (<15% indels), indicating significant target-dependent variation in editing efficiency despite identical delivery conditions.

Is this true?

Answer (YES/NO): NO